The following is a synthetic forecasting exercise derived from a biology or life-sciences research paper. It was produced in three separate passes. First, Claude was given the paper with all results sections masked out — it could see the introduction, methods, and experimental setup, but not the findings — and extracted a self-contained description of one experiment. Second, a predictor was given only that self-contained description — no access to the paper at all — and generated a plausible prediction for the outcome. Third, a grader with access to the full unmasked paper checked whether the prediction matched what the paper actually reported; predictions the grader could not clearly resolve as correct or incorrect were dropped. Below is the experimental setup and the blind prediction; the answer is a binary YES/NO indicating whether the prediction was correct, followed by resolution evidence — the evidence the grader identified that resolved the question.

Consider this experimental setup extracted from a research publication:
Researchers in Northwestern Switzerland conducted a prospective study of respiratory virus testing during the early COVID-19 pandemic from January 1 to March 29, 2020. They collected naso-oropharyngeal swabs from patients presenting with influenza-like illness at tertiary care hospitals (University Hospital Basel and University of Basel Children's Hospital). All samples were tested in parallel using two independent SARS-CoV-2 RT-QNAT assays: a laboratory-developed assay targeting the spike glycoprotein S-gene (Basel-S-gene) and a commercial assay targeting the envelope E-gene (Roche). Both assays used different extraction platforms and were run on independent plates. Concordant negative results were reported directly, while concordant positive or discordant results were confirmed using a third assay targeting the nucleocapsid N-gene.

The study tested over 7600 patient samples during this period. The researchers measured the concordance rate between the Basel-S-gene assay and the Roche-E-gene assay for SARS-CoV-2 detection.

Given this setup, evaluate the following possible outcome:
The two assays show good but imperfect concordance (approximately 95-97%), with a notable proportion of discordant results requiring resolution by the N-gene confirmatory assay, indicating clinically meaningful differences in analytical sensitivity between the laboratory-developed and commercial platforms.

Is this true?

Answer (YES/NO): NO